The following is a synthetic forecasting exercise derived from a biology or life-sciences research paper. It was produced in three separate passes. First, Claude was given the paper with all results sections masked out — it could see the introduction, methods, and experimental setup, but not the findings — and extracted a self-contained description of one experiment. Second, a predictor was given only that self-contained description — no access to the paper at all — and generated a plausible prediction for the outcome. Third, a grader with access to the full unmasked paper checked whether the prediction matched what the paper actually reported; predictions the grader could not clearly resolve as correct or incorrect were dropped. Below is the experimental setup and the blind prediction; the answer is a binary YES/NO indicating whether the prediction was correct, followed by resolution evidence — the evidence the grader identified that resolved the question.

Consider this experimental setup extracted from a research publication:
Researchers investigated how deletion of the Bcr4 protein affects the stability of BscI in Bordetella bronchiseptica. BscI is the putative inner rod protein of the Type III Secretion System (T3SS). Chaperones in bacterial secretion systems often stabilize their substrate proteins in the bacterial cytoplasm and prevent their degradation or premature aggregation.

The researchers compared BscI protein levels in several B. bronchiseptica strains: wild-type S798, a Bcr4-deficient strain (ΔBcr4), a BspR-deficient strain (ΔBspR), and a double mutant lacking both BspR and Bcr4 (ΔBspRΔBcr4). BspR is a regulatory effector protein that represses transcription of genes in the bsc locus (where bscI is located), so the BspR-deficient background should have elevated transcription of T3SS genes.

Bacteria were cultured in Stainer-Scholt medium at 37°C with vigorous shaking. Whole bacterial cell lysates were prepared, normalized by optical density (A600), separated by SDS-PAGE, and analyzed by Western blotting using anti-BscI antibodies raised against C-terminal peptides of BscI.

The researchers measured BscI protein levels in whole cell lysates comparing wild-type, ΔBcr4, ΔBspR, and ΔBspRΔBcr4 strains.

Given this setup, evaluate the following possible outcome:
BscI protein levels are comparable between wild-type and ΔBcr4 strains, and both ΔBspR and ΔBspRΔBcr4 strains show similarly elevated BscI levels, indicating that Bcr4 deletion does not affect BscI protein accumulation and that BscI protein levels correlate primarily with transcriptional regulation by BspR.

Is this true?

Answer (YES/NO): NO